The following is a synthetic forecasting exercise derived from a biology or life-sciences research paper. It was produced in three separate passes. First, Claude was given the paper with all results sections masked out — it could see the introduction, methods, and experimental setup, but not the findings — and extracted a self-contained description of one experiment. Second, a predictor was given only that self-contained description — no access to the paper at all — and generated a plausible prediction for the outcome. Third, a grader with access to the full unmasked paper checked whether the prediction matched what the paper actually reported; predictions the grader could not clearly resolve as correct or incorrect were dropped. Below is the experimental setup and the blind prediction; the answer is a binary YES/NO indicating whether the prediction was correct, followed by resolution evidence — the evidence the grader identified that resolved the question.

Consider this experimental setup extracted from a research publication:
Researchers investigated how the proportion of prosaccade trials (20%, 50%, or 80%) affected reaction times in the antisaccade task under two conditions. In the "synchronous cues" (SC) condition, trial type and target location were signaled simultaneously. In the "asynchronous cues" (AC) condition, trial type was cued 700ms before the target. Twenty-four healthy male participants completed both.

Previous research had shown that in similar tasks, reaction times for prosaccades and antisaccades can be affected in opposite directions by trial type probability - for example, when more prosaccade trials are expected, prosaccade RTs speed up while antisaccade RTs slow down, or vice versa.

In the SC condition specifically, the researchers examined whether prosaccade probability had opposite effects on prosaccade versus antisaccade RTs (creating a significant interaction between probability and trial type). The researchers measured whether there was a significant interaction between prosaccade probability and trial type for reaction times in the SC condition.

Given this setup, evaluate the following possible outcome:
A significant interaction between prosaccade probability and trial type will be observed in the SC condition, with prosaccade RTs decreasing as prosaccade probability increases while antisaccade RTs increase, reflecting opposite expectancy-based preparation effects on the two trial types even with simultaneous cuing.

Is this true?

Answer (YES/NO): YES